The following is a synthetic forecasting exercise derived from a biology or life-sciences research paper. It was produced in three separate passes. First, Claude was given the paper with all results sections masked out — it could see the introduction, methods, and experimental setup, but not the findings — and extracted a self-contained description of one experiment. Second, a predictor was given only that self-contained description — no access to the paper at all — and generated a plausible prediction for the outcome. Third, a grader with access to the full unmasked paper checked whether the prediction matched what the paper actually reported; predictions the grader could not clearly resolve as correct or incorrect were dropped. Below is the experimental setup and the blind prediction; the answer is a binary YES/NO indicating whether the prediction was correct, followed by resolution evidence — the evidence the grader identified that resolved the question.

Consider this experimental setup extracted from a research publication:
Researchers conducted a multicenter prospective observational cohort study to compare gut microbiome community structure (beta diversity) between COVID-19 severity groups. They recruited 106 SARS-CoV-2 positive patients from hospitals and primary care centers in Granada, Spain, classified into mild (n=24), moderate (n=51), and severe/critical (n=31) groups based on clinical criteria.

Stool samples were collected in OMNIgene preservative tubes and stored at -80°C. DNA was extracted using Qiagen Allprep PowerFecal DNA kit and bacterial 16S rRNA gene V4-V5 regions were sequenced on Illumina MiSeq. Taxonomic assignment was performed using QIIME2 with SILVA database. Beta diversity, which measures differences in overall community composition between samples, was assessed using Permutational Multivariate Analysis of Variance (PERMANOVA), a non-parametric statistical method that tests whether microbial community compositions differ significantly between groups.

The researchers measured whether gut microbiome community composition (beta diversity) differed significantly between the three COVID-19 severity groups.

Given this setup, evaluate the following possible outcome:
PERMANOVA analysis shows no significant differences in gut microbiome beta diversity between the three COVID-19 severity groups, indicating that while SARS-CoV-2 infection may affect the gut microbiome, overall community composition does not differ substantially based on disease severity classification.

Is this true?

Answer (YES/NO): NO